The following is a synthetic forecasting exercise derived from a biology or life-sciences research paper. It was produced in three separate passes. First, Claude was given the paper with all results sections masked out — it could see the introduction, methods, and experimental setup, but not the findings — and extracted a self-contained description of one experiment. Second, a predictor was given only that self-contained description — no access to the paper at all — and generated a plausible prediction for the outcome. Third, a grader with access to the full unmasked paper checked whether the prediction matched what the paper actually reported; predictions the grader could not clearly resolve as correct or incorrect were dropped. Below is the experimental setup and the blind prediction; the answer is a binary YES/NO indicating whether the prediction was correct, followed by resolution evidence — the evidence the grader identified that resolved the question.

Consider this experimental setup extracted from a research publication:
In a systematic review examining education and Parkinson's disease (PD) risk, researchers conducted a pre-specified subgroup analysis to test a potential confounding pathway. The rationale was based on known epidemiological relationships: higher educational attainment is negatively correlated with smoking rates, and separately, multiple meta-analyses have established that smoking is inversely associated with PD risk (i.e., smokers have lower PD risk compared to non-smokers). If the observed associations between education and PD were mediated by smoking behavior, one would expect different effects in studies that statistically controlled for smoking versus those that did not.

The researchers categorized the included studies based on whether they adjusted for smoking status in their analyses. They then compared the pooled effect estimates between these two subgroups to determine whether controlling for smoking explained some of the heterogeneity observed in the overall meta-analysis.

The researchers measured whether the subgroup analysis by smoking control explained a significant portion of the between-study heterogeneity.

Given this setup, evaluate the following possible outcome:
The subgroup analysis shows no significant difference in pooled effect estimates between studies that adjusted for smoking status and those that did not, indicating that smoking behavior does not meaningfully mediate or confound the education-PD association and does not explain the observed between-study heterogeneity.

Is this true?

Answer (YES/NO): YES